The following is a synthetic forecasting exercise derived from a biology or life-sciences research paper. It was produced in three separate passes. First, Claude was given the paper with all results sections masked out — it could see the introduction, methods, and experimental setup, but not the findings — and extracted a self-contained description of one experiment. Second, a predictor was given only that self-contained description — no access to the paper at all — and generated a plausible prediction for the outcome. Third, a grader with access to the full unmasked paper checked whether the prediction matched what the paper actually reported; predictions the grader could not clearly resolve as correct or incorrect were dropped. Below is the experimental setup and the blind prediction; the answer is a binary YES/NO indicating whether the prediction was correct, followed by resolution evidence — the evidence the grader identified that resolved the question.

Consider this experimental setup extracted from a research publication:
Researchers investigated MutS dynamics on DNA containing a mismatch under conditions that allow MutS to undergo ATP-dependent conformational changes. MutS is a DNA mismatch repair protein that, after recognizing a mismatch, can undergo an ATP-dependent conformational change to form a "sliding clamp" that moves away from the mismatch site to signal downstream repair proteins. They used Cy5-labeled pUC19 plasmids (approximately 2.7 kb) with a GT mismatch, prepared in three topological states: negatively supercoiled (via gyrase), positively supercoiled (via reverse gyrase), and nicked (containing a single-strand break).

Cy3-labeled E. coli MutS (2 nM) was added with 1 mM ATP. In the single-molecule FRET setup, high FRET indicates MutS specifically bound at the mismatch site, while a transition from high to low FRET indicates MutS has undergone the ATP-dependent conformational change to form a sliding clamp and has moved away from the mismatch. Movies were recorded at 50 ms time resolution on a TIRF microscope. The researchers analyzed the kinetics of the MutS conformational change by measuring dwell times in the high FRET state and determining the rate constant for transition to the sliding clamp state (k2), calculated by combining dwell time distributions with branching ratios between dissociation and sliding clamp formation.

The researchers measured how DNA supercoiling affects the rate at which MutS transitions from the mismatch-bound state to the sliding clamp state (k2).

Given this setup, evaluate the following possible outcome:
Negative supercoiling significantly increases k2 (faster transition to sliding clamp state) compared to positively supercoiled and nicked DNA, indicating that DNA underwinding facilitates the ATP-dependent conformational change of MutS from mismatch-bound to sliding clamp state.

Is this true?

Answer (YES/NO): NO